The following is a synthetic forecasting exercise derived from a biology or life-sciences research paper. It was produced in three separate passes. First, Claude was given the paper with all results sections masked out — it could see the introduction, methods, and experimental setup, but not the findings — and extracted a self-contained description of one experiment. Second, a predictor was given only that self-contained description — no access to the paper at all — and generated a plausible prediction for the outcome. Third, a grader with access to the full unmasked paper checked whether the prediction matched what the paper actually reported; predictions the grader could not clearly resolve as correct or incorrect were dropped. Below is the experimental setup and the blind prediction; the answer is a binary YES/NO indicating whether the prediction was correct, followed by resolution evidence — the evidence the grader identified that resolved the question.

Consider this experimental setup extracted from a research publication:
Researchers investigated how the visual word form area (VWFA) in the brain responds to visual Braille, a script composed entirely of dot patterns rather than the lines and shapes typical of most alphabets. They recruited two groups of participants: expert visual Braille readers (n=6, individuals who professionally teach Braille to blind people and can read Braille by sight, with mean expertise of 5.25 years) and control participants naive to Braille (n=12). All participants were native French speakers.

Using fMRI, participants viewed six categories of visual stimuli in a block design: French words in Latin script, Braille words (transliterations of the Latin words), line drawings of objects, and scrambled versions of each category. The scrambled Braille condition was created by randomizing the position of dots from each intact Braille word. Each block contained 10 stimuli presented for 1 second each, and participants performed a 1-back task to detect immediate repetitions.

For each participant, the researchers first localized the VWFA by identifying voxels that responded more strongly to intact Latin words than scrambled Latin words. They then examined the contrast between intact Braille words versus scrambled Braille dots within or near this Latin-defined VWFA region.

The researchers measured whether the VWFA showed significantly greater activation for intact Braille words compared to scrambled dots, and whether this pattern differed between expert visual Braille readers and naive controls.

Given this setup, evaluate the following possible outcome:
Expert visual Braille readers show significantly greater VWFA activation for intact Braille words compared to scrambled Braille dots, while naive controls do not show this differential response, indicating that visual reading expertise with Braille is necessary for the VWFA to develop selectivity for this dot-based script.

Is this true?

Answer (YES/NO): YES